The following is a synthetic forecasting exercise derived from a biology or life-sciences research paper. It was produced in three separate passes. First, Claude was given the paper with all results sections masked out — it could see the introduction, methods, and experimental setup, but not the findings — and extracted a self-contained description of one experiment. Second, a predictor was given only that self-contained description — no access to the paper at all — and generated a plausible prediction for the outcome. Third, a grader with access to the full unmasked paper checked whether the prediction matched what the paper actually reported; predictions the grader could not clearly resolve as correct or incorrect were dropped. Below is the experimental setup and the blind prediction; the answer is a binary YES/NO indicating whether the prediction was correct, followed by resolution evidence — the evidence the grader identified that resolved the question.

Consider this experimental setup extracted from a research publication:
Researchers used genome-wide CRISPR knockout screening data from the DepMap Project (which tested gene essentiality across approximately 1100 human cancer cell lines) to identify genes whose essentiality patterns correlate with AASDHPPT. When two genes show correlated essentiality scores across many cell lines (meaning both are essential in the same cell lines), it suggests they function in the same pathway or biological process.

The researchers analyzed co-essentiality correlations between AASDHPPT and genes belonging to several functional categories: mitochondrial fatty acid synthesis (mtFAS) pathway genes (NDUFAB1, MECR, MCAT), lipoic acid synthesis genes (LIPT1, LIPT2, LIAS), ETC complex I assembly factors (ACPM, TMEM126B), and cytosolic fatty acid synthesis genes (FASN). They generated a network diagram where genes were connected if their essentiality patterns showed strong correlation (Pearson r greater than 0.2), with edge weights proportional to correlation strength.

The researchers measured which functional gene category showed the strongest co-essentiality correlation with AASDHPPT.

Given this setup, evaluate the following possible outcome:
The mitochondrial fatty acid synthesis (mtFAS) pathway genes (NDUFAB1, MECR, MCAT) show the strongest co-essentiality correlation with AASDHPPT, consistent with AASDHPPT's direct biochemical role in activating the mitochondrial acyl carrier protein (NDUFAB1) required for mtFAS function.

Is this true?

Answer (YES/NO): YES